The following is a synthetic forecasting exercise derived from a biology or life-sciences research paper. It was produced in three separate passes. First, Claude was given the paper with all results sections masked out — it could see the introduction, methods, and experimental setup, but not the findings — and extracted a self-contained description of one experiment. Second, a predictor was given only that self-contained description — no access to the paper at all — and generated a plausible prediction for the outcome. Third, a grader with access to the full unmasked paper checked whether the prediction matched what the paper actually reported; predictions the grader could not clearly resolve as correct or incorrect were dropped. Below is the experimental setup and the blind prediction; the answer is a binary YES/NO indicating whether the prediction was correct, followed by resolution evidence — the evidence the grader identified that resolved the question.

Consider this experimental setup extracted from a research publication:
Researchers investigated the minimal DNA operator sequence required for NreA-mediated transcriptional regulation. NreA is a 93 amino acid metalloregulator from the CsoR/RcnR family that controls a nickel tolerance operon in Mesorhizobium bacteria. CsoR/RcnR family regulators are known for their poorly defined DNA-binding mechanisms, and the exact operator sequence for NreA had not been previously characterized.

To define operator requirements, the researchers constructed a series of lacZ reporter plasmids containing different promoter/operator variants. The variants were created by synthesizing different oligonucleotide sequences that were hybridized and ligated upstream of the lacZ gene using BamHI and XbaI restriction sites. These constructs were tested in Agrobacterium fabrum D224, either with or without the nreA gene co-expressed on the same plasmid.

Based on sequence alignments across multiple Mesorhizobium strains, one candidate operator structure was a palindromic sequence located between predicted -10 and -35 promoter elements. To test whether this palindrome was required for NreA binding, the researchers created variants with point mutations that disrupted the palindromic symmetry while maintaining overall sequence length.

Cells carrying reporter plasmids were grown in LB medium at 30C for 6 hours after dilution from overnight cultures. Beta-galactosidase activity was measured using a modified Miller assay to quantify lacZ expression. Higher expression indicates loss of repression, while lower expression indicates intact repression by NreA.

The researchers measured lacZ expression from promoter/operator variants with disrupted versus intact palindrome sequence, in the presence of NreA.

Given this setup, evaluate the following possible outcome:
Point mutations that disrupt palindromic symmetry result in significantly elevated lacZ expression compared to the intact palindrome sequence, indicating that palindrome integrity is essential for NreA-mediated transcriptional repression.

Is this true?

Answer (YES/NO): YES